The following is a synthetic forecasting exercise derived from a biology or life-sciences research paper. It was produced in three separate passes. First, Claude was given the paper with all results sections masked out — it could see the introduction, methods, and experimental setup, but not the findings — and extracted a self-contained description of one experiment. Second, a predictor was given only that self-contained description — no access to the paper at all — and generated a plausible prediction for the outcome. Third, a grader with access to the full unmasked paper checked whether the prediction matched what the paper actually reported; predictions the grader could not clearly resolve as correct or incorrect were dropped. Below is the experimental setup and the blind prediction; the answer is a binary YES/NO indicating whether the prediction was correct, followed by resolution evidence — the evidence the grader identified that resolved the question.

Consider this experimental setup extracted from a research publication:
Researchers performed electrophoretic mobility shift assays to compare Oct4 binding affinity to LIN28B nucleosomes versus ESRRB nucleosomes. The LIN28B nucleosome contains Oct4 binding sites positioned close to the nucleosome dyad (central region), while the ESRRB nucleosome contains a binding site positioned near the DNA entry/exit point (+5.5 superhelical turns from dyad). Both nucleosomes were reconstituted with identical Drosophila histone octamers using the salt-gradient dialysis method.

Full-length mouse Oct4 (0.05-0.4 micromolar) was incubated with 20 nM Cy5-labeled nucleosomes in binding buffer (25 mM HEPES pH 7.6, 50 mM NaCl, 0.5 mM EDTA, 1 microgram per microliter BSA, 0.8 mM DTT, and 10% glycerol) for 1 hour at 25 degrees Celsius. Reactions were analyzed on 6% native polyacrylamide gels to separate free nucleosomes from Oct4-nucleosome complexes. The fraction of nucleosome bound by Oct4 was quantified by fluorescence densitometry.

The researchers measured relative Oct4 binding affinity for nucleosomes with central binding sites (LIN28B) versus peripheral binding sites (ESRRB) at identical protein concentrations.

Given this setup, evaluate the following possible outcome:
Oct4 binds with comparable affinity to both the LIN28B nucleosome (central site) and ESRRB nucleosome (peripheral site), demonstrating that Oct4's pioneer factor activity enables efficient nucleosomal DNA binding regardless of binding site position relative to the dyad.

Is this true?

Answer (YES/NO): NO